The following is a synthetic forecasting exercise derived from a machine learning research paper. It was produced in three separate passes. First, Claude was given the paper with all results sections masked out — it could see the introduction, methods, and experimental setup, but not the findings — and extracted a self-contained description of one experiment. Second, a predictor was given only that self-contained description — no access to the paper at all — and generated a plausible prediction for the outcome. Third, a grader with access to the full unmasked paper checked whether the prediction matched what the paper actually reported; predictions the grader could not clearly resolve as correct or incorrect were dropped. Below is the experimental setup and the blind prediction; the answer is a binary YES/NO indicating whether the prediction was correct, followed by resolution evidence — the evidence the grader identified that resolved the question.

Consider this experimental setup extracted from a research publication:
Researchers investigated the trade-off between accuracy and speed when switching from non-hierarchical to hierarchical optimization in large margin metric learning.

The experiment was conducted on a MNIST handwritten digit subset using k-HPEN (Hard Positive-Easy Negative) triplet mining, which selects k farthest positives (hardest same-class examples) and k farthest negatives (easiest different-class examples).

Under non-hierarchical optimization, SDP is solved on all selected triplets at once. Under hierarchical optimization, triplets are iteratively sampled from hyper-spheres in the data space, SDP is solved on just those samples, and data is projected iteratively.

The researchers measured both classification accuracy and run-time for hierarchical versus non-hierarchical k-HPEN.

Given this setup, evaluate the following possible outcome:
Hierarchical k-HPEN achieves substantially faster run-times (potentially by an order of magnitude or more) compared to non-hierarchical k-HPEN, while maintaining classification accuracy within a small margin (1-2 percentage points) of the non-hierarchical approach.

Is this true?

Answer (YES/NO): YES